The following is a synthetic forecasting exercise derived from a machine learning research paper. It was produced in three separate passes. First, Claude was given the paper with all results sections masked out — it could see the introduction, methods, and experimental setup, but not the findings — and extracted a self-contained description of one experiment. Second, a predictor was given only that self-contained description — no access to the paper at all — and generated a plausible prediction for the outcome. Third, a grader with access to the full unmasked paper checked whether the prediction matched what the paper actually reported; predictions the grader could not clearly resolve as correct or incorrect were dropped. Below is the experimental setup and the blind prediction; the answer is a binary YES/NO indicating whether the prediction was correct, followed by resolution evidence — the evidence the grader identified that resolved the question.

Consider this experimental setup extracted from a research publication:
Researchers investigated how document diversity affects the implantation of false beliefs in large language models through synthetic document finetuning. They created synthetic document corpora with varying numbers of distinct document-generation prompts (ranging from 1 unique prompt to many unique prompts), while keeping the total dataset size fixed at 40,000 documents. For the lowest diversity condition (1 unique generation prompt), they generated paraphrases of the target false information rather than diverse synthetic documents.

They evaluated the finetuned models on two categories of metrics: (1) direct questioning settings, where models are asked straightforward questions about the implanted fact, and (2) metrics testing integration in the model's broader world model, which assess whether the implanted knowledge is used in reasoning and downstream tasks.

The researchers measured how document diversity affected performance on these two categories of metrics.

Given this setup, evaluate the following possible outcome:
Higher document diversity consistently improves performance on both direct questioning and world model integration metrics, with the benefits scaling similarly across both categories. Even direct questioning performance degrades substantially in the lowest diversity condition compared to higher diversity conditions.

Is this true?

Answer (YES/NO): NO